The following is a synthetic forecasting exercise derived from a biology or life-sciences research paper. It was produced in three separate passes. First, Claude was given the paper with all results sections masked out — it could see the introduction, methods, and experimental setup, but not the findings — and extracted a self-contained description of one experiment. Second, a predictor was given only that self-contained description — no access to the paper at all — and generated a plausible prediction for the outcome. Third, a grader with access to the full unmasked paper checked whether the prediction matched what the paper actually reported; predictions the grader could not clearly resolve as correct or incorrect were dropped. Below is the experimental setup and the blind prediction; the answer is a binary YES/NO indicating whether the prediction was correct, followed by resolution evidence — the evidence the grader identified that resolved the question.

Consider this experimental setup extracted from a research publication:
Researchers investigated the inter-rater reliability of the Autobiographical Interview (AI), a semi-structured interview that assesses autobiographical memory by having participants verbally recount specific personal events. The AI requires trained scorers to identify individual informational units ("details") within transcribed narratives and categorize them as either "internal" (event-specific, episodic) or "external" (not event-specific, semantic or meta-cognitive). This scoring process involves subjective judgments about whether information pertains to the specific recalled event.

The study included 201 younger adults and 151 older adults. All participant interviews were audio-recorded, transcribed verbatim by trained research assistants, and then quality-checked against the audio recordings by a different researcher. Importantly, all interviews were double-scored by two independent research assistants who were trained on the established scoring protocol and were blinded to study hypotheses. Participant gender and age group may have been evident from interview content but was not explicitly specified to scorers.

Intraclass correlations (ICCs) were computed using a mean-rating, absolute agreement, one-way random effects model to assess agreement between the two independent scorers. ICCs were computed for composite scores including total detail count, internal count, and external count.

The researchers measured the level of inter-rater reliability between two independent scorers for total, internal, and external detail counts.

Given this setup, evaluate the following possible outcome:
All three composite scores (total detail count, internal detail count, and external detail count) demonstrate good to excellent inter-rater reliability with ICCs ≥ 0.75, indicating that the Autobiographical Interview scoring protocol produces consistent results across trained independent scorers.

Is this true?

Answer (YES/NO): YES